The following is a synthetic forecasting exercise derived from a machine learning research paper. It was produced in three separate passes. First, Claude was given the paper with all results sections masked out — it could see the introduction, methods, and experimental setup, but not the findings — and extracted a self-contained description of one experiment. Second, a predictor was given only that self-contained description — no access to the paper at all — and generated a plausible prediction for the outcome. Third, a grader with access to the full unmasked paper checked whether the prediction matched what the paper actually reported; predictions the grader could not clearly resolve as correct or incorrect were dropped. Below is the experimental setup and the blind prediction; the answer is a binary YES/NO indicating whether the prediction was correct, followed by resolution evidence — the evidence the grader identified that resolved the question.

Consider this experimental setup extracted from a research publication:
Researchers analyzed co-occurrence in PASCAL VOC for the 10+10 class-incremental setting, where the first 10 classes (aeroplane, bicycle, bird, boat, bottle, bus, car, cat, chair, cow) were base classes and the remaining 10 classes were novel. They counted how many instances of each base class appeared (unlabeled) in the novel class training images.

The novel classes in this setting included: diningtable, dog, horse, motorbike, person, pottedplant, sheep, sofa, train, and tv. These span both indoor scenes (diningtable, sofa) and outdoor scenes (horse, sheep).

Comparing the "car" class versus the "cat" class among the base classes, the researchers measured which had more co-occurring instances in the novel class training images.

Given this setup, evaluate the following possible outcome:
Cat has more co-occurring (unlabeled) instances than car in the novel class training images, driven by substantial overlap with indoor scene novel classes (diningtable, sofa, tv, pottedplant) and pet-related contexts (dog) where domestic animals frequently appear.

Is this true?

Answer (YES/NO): NO